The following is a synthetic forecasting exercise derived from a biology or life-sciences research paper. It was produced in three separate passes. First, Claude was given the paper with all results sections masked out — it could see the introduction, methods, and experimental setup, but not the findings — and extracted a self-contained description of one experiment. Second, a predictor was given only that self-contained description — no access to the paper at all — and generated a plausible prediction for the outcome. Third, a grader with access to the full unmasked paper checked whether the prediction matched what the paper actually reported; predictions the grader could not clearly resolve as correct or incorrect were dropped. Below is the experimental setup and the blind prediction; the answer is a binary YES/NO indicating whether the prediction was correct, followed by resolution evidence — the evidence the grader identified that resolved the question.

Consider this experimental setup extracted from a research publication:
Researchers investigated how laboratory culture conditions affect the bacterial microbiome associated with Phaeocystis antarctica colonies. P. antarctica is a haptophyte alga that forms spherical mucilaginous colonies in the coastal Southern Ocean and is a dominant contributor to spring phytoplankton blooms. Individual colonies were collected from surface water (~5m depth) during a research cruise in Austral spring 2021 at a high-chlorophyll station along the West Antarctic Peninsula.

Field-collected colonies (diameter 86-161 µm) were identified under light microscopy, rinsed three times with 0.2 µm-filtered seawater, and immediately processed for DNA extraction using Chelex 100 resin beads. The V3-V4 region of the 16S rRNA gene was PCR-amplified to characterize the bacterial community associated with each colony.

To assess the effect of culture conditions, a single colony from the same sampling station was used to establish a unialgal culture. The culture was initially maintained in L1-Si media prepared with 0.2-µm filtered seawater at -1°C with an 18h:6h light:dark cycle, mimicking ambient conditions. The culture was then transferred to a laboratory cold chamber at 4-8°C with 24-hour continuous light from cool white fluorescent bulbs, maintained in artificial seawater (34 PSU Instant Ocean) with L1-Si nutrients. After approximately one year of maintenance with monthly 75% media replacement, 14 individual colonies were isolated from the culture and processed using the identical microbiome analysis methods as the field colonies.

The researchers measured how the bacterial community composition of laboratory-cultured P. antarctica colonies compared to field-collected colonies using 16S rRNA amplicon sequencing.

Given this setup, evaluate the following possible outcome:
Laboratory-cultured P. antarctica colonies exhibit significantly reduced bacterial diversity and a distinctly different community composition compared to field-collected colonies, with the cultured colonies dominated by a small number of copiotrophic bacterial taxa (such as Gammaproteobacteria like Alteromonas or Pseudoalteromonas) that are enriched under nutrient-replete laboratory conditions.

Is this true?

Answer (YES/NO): NO